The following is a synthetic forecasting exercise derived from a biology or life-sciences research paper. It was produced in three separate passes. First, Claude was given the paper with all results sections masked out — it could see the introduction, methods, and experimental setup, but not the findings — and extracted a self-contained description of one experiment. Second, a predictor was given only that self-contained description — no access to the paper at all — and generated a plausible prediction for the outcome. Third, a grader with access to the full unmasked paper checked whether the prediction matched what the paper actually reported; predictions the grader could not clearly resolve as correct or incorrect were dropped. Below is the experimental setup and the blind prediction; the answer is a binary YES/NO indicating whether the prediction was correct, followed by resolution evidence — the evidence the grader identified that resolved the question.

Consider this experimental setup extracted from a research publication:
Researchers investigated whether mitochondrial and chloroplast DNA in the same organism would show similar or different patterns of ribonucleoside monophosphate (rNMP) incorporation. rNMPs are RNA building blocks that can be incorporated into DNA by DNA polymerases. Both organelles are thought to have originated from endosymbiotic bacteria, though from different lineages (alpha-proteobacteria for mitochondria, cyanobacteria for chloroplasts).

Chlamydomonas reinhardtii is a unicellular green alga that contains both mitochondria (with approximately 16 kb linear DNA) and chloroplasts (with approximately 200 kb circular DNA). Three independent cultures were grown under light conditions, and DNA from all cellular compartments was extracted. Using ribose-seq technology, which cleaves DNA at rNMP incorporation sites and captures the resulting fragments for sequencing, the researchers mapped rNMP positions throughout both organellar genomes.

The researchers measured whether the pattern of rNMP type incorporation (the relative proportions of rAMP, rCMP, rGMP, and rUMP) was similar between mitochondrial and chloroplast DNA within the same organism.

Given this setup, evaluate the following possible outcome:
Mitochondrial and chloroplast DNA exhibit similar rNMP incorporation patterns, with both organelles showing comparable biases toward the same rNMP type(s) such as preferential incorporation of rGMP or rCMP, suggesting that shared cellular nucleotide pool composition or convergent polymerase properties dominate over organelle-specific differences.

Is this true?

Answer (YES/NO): NO